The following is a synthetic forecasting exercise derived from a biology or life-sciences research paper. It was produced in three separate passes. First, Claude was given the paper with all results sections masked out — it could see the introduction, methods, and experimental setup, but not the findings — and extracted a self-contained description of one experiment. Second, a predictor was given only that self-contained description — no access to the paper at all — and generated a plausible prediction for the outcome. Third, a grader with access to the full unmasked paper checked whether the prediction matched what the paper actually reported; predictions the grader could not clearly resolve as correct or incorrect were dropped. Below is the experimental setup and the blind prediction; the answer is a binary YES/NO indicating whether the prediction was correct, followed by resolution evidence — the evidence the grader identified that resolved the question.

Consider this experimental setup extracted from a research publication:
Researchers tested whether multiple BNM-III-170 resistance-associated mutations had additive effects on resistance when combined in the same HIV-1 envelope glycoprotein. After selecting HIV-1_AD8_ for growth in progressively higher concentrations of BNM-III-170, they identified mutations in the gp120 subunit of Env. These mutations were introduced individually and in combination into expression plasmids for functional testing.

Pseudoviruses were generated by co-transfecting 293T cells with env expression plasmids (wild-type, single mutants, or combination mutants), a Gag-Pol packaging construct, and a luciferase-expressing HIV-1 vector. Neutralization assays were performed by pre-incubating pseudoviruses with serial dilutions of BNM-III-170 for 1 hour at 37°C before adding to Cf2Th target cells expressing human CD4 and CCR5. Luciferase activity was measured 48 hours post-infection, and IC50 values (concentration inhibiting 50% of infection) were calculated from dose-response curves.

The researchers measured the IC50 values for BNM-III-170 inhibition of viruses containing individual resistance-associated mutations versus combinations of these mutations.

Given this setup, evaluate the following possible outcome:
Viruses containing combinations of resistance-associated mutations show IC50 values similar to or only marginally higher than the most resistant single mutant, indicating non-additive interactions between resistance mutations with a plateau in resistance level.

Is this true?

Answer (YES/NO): NO